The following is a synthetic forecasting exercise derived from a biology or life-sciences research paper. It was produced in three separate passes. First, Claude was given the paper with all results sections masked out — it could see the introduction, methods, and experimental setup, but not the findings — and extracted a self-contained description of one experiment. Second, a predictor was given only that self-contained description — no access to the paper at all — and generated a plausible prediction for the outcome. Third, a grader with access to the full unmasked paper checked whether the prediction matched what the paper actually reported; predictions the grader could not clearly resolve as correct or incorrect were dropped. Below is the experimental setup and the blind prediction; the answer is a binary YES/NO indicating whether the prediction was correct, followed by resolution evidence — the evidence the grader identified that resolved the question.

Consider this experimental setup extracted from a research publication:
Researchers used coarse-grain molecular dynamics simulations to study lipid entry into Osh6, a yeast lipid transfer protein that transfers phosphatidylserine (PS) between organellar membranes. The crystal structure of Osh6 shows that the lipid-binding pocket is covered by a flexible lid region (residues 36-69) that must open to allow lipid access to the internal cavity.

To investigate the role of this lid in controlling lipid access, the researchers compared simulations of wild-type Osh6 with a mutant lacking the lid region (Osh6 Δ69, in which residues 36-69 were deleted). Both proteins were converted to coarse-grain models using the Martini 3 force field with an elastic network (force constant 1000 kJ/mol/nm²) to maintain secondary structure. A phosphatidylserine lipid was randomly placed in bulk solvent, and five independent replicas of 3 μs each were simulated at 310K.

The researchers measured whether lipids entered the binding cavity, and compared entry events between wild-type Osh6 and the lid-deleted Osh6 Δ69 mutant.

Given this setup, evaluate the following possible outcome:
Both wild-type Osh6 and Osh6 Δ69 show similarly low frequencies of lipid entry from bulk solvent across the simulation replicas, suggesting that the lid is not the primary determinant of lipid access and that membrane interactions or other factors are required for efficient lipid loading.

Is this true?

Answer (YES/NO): NO